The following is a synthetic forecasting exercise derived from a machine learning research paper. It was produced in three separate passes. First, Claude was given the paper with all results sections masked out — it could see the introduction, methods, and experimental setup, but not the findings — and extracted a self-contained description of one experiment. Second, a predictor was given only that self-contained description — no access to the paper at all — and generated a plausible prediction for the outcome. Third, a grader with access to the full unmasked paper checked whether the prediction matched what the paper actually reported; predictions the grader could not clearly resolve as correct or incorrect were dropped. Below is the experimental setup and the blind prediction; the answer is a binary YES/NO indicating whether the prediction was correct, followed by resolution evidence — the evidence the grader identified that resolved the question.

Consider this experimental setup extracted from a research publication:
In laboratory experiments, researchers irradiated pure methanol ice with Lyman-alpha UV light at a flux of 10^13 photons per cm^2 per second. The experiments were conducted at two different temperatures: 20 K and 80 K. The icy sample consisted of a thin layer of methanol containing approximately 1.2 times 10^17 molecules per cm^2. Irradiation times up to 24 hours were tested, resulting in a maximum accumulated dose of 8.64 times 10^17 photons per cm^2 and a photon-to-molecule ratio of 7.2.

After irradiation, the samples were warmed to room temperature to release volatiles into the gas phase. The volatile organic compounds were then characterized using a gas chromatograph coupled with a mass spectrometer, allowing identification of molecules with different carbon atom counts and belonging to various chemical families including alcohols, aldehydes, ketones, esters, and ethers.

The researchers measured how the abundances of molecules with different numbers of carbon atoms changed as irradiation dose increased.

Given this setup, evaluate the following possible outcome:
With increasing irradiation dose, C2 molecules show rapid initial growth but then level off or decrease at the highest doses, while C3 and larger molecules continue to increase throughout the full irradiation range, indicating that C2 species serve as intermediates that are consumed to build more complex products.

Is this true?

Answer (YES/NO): NO